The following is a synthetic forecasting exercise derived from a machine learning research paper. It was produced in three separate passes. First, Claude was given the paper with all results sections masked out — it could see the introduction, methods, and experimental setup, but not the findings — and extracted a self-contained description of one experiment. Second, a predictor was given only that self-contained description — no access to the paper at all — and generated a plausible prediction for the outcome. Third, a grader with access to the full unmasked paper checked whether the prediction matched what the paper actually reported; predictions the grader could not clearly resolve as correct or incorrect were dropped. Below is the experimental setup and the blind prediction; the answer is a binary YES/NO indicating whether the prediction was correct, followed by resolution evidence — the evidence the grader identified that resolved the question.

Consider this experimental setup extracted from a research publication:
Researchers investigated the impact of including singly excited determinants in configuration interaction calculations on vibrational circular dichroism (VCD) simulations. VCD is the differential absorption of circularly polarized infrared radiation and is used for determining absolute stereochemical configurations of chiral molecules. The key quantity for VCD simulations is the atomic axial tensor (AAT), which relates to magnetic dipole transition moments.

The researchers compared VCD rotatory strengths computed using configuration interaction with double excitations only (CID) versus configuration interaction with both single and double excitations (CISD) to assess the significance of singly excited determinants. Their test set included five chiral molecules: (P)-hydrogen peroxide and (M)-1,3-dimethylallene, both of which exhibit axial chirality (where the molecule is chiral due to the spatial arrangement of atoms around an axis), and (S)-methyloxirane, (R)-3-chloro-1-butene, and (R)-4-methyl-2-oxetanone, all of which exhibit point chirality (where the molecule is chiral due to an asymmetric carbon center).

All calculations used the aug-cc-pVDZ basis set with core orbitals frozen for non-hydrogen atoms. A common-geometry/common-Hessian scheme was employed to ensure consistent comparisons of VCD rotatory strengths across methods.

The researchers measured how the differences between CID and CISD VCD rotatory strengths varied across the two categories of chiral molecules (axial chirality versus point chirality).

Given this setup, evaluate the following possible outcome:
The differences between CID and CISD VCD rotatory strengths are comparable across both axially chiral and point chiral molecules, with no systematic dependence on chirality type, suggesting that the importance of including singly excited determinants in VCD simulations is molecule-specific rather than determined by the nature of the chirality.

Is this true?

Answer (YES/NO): NO